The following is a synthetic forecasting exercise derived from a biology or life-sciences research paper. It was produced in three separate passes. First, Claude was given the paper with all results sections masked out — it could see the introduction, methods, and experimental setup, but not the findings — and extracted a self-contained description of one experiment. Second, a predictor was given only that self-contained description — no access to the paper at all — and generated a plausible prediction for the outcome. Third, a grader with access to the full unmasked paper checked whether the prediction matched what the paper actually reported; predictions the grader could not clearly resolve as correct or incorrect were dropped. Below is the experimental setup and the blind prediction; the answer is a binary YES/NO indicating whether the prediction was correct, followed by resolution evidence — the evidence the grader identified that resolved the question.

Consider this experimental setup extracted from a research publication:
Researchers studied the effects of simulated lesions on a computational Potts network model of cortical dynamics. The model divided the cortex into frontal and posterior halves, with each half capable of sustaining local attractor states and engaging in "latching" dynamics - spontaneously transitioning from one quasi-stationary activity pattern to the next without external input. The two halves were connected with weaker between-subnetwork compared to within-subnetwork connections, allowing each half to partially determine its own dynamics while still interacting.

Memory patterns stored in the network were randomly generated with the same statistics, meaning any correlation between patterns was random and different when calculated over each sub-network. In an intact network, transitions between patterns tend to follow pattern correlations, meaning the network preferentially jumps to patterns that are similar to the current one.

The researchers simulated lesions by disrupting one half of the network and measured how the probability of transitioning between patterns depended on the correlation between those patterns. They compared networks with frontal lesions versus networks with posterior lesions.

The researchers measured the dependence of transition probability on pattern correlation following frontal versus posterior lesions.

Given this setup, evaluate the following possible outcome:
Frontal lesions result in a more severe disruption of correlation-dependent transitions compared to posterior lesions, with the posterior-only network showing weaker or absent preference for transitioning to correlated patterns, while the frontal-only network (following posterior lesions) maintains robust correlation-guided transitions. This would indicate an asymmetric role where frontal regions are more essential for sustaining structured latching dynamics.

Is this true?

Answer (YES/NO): NO